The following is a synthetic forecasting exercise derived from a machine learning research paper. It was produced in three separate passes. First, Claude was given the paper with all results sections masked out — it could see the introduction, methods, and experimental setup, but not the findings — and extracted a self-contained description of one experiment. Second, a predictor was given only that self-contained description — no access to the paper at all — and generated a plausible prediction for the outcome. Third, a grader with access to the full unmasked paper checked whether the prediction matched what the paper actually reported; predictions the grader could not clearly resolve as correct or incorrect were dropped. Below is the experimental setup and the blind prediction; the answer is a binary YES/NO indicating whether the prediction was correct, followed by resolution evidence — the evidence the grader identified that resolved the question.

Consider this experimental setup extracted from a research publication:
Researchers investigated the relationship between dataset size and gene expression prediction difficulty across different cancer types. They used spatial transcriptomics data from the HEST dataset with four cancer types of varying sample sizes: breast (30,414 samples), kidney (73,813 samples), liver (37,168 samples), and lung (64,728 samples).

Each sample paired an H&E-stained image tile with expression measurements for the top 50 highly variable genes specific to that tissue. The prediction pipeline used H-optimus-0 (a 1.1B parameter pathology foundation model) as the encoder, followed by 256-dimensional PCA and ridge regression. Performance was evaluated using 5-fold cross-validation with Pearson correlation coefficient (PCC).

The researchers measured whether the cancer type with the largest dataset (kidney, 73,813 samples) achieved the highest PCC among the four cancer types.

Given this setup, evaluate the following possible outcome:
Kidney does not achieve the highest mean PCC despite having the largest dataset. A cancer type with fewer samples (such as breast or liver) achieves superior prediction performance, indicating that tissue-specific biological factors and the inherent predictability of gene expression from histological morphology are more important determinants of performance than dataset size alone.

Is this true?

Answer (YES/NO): NO